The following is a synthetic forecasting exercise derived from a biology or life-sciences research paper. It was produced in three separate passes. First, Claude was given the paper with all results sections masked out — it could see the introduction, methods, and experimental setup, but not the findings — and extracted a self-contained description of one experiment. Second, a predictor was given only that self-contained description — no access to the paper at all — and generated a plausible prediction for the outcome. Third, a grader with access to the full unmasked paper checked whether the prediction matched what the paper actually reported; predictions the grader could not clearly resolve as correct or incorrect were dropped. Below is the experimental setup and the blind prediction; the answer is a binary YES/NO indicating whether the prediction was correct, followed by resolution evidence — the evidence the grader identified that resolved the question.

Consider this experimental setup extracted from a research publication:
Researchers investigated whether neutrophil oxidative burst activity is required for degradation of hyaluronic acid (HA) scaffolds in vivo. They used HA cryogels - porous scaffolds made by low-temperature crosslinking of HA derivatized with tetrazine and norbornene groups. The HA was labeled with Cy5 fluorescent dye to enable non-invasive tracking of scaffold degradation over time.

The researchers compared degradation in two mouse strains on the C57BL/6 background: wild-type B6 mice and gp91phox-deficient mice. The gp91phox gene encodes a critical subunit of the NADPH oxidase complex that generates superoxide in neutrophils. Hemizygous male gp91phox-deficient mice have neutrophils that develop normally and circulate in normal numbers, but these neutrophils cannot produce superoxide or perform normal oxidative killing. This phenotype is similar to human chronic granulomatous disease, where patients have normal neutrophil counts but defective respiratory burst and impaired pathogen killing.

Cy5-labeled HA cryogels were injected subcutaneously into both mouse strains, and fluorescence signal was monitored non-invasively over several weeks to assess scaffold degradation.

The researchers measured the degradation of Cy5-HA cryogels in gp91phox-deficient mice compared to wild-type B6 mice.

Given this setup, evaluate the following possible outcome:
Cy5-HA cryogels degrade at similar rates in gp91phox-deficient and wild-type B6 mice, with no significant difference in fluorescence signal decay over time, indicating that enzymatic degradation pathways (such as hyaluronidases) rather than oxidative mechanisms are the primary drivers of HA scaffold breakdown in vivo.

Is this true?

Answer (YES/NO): NO